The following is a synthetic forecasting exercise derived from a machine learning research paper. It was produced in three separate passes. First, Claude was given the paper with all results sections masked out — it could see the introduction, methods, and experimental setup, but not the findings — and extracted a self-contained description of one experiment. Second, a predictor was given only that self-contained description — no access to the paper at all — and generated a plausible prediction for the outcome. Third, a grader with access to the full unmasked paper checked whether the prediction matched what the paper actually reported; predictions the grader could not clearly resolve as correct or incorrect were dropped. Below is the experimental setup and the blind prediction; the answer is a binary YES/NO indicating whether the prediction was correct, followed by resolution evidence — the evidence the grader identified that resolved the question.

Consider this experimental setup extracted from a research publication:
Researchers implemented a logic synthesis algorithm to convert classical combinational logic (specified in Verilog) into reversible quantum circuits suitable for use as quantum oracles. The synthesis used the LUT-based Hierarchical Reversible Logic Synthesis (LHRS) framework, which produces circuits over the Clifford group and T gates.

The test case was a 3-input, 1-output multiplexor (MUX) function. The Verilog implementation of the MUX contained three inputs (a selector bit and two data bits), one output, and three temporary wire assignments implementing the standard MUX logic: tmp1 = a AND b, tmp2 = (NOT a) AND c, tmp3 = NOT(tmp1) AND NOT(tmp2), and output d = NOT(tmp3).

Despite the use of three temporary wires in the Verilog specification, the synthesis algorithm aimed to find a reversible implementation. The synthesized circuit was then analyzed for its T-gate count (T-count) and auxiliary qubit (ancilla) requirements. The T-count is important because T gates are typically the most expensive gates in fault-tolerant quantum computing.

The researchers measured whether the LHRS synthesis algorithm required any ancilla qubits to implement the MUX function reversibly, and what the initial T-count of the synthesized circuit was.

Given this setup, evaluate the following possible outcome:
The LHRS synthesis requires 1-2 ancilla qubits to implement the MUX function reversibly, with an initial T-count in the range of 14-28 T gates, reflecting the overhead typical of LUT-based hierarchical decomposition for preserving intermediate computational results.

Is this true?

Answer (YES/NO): NO